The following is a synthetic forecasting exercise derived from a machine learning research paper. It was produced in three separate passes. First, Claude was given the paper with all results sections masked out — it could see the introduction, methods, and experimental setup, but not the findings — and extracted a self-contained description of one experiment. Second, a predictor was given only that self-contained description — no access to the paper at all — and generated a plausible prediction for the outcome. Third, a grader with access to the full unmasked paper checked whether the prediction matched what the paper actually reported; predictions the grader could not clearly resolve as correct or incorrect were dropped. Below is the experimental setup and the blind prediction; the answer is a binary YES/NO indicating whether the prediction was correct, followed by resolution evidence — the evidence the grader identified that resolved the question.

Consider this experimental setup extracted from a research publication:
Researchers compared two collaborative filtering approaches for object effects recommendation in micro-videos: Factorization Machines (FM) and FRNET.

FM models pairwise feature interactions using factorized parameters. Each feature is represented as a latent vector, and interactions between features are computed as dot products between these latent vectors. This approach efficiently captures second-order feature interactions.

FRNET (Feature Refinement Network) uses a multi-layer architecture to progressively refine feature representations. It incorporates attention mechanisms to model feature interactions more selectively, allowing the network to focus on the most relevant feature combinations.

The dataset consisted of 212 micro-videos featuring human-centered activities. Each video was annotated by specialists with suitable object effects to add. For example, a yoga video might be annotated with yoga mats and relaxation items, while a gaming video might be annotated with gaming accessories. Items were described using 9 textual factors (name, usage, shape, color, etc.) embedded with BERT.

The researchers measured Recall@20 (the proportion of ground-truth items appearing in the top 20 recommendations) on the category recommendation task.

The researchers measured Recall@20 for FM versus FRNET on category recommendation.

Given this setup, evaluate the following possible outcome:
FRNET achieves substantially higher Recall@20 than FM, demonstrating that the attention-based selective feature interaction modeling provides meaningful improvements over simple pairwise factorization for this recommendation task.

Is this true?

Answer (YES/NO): NO